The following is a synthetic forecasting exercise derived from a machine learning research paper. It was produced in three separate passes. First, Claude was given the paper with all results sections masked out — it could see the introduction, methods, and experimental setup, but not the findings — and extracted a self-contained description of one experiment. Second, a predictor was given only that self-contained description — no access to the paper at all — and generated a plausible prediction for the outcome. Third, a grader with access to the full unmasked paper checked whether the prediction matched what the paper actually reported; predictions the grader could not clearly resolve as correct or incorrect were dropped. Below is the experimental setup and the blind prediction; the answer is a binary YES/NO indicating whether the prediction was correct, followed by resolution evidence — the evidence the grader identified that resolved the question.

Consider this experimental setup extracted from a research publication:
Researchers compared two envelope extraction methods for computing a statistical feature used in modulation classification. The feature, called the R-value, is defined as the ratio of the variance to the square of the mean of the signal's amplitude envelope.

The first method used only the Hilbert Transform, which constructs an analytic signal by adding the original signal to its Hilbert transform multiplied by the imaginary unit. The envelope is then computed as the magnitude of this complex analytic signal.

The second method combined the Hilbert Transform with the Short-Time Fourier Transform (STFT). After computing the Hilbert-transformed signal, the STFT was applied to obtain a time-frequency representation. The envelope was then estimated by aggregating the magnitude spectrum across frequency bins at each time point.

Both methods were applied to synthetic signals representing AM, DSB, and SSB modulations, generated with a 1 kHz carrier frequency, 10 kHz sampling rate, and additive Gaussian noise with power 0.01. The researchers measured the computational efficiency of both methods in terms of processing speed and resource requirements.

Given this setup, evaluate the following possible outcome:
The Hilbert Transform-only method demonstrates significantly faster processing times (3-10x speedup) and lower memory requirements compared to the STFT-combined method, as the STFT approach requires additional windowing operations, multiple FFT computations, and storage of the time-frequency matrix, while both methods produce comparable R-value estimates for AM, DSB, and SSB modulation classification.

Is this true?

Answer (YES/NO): NO